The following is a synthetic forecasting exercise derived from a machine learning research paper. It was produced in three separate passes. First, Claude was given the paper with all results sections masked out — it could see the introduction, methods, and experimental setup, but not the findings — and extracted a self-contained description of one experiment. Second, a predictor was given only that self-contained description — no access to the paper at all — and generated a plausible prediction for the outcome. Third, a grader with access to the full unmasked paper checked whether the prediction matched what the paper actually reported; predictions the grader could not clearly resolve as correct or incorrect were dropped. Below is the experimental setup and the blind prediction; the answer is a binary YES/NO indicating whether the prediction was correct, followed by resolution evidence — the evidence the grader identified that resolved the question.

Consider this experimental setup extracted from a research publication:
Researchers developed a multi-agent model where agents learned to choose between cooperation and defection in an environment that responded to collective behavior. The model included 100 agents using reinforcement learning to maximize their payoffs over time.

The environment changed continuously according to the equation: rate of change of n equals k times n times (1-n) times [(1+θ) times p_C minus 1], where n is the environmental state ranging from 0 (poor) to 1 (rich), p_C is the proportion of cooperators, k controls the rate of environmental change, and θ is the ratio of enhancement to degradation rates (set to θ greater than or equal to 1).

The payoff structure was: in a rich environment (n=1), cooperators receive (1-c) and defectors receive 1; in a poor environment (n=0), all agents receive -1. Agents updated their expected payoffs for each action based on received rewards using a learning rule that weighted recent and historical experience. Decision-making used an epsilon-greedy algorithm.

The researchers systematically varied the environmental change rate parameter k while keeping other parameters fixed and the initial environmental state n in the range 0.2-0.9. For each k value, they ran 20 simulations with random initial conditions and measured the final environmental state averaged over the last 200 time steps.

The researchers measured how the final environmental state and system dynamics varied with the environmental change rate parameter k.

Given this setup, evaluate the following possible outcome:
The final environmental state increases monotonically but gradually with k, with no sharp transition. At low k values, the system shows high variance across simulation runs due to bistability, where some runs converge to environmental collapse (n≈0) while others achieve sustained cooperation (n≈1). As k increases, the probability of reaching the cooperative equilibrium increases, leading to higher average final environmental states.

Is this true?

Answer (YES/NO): NO